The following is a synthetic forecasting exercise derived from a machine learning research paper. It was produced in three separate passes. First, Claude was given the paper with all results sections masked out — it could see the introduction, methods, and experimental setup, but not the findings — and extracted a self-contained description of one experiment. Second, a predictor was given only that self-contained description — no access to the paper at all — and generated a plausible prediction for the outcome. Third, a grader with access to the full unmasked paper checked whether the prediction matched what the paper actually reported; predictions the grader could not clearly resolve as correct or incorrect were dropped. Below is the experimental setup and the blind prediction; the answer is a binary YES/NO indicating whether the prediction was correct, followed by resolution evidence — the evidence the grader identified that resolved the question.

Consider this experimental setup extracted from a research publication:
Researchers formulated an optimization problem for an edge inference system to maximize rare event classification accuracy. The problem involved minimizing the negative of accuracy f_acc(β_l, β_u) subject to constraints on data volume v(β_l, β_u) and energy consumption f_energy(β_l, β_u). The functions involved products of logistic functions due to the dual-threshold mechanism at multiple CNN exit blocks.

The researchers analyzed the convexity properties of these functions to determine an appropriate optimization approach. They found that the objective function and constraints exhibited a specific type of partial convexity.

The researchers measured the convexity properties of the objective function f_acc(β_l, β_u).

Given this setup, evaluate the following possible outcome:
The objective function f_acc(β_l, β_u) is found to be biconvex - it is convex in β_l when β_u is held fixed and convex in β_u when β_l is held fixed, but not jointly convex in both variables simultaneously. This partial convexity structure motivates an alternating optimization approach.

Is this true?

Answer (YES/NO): NO